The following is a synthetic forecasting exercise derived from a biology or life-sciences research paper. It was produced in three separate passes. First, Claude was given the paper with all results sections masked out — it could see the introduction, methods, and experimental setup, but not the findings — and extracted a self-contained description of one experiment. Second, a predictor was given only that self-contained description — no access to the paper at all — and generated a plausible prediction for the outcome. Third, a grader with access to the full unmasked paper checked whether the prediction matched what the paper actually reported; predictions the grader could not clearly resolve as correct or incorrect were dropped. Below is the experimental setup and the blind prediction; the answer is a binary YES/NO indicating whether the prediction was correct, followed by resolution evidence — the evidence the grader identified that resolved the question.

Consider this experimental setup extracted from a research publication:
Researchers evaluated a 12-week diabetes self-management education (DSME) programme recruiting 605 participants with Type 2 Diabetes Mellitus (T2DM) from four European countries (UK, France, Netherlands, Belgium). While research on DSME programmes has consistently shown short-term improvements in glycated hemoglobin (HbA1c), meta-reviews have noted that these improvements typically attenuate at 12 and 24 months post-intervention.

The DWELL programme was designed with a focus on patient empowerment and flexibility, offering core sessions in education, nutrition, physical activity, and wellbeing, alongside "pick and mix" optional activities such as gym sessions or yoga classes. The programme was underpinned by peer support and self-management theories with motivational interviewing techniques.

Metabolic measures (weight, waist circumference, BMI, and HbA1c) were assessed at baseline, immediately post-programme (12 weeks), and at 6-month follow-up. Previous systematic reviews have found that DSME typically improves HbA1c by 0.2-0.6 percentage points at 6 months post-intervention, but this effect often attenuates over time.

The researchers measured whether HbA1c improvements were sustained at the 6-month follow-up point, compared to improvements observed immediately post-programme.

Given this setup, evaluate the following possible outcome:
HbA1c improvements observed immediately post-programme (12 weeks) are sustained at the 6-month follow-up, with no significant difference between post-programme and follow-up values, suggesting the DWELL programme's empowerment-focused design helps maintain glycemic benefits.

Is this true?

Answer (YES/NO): NO